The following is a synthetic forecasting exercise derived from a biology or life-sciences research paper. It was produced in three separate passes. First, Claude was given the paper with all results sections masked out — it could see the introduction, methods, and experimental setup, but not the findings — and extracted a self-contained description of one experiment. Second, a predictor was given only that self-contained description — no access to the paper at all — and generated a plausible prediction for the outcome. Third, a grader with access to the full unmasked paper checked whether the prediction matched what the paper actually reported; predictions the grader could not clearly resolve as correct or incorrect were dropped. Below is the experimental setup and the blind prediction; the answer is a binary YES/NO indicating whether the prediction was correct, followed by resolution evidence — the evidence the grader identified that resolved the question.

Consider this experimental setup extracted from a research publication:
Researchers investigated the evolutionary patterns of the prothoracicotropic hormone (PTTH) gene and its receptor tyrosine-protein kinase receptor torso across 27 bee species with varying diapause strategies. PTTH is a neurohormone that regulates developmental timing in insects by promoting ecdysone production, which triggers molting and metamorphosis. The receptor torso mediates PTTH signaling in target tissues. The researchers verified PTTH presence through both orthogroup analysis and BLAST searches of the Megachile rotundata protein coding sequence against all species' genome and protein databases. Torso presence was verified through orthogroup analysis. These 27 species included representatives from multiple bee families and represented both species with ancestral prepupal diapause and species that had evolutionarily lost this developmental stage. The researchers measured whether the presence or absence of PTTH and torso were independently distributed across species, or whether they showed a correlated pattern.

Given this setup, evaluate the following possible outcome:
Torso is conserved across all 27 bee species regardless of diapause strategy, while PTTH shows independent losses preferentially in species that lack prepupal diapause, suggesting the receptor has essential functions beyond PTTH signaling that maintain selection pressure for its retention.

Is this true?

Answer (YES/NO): NO